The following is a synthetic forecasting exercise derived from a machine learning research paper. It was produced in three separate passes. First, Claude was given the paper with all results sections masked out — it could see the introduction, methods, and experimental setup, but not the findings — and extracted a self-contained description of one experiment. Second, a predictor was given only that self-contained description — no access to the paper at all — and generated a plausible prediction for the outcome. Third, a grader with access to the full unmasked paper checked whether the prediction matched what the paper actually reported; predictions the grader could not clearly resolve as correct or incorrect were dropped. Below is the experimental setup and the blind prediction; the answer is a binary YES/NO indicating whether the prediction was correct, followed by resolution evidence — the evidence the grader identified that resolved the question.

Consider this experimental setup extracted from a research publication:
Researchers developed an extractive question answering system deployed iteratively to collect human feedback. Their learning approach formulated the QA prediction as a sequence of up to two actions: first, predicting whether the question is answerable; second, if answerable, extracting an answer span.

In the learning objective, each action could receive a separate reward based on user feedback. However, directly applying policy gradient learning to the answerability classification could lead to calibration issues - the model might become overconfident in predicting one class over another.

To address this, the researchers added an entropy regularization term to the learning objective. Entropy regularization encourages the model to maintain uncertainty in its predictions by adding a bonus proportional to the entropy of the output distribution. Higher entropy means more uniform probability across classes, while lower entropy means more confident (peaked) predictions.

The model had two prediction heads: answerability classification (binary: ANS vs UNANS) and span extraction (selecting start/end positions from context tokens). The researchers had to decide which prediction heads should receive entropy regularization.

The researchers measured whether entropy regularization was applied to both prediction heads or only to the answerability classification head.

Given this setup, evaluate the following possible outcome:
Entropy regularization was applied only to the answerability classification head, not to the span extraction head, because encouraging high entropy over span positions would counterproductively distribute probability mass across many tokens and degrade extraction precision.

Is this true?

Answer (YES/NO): YES